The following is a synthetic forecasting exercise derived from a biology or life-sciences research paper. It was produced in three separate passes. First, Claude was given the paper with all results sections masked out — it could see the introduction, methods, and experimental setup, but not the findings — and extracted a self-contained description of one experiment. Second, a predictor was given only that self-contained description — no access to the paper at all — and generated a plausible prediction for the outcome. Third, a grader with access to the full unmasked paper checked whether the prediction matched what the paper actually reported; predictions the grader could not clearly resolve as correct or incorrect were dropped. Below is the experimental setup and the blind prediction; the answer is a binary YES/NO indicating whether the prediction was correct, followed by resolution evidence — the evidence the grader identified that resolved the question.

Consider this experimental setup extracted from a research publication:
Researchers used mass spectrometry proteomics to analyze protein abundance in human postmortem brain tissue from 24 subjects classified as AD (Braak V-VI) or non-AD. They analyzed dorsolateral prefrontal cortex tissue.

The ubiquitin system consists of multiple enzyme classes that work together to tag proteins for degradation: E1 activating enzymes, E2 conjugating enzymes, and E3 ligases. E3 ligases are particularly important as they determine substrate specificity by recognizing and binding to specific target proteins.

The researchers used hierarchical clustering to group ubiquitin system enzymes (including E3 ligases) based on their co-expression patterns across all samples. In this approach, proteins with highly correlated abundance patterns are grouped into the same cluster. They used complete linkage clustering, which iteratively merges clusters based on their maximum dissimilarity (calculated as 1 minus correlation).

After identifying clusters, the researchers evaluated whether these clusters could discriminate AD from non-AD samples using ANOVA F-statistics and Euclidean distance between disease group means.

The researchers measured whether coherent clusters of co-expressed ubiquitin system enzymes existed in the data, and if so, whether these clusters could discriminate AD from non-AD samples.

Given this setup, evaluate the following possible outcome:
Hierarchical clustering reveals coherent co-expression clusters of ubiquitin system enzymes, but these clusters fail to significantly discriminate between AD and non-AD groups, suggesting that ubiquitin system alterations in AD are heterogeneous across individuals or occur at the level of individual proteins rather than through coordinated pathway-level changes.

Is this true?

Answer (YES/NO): NO